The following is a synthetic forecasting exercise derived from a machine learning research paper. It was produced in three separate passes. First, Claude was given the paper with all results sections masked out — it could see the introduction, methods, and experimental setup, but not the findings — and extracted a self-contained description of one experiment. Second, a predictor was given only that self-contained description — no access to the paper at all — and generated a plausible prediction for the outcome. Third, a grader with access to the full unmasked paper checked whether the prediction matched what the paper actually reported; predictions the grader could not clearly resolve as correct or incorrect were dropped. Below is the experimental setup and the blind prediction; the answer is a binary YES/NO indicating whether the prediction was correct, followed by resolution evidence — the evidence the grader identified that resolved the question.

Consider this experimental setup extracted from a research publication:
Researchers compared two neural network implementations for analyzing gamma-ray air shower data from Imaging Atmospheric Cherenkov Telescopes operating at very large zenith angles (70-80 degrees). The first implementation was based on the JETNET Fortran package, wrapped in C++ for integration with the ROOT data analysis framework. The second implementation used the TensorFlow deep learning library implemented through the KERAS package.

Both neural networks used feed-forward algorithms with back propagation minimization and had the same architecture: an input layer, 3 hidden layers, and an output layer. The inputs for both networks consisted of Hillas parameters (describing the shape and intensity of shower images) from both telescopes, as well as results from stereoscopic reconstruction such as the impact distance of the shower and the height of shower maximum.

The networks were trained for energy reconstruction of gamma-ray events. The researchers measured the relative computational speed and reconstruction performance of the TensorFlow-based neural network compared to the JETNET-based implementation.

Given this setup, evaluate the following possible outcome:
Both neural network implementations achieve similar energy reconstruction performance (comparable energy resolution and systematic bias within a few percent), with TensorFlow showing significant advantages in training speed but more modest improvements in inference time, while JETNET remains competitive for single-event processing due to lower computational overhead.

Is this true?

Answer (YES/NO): NO